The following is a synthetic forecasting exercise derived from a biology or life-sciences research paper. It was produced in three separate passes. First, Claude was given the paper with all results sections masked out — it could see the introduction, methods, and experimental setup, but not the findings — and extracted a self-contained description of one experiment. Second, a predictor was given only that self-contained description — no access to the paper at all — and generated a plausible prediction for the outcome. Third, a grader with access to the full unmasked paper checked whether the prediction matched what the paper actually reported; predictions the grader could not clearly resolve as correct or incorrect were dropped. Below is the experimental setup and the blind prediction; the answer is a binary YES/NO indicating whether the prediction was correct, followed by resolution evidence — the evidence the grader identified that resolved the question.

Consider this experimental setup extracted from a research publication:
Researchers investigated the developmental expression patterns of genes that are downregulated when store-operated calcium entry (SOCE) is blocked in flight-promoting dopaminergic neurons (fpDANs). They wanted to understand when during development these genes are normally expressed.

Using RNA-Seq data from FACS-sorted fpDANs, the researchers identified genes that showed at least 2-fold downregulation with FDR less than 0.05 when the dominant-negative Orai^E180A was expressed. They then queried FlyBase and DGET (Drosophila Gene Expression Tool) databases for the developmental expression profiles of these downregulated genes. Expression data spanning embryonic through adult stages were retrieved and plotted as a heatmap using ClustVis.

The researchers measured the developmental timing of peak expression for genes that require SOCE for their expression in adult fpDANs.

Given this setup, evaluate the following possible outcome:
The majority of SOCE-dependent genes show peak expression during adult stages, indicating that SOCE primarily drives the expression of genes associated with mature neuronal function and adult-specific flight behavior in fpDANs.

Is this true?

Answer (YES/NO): NO